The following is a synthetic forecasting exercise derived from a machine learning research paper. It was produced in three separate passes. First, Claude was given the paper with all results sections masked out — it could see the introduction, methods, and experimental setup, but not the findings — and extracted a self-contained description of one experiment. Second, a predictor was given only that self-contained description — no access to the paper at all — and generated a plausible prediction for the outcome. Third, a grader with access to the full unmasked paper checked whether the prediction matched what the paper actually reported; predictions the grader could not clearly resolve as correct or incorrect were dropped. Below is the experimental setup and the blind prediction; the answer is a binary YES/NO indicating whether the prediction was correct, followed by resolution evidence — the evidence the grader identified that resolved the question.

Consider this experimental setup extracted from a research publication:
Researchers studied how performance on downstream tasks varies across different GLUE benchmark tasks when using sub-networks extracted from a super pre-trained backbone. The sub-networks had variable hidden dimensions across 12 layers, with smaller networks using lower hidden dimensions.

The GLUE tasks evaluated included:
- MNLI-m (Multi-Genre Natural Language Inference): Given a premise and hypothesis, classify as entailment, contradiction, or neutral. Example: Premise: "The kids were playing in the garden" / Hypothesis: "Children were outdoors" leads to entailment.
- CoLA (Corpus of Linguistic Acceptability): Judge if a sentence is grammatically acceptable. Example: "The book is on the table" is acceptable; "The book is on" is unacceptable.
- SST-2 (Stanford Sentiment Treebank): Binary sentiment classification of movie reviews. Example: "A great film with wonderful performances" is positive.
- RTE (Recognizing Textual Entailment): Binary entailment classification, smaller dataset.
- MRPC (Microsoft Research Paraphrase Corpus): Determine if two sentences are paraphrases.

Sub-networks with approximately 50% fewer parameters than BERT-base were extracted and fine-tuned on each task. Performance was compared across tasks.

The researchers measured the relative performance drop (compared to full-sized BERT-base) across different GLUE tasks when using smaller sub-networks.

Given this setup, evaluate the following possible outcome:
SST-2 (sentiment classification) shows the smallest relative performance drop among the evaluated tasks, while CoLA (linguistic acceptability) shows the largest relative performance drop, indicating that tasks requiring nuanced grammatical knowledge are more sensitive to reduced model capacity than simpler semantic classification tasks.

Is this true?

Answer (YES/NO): NO